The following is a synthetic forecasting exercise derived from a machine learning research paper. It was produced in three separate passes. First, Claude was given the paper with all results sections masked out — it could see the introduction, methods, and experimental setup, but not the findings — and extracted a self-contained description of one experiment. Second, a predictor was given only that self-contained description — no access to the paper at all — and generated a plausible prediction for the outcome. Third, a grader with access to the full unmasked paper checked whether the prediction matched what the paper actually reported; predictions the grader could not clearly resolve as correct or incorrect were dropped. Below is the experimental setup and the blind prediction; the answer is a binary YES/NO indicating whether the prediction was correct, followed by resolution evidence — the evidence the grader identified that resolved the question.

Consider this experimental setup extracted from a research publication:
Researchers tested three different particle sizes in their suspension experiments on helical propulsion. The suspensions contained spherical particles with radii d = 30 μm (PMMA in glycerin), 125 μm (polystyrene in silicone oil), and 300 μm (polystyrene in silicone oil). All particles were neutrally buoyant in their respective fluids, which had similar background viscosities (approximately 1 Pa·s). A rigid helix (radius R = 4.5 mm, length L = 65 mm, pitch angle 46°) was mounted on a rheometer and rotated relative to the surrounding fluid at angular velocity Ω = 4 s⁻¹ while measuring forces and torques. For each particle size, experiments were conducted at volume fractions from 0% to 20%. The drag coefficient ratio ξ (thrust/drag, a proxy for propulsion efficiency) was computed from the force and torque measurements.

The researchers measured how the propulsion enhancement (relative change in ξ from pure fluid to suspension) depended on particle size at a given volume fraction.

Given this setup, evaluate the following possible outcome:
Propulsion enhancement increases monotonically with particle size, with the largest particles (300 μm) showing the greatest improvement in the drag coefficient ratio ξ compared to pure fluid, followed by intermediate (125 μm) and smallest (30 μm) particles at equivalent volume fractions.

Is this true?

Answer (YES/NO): NO